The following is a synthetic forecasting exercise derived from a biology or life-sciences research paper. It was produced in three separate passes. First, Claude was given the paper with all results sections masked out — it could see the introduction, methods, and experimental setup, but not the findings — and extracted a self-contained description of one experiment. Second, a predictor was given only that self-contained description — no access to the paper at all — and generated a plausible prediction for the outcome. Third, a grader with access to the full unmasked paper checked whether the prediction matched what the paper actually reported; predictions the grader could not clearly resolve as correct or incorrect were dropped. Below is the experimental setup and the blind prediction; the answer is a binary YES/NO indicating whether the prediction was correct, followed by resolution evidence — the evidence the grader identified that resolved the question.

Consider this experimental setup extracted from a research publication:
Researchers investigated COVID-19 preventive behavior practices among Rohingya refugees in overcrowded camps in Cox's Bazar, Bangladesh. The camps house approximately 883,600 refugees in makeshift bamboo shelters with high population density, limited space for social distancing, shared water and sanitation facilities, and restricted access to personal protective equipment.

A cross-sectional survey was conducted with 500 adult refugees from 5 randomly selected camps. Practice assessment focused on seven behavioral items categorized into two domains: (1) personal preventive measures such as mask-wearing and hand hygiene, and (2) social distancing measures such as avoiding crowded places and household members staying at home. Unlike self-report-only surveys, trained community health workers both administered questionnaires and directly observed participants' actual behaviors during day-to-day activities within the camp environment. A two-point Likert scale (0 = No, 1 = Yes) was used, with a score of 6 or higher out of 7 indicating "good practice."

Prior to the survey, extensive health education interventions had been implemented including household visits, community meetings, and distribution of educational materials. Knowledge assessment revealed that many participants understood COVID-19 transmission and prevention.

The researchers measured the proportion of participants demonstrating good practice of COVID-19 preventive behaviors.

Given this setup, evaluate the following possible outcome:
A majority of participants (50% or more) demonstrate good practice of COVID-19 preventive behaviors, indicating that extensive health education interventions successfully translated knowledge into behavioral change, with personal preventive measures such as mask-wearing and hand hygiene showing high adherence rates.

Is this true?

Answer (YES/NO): NO